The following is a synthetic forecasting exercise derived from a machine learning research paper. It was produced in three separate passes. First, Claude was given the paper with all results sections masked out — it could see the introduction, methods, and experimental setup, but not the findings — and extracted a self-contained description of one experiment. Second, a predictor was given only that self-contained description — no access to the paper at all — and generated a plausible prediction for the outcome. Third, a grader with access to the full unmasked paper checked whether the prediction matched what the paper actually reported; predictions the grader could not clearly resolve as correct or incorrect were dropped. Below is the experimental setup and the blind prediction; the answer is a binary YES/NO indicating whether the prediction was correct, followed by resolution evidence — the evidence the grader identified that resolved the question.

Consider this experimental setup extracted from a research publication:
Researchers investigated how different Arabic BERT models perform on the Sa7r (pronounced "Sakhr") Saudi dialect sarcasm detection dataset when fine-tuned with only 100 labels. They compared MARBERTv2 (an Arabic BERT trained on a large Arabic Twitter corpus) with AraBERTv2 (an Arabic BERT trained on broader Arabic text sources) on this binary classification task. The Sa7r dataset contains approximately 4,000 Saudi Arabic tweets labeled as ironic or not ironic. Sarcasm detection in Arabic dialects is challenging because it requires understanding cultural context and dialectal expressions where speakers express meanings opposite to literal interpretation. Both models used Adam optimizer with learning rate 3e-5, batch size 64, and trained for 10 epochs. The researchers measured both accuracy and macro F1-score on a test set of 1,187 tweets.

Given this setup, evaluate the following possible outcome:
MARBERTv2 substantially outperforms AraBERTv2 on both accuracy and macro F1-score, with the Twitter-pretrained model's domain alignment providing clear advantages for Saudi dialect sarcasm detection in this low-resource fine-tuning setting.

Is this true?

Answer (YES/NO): NO